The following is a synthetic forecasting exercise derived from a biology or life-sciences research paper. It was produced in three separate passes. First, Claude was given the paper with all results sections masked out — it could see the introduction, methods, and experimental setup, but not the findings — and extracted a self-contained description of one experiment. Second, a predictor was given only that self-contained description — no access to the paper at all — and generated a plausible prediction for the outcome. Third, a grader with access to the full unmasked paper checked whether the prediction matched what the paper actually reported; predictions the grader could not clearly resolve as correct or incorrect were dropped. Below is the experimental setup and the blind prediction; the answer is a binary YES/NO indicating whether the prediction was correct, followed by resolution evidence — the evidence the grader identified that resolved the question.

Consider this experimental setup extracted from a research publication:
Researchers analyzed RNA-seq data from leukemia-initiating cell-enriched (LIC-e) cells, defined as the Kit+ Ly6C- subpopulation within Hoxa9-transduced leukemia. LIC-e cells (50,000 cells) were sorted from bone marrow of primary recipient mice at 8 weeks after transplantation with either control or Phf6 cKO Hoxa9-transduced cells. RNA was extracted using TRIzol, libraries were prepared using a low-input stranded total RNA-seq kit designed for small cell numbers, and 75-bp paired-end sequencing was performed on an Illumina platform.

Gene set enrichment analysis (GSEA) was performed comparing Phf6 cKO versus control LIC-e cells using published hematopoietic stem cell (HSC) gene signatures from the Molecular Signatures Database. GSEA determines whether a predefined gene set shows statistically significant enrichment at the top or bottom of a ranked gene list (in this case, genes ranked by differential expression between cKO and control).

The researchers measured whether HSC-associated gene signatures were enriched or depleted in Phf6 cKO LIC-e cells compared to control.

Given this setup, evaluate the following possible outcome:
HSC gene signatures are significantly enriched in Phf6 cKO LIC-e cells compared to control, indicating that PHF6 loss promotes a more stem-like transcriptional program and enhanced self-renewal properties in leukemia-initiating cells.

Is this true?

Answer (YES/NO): YES